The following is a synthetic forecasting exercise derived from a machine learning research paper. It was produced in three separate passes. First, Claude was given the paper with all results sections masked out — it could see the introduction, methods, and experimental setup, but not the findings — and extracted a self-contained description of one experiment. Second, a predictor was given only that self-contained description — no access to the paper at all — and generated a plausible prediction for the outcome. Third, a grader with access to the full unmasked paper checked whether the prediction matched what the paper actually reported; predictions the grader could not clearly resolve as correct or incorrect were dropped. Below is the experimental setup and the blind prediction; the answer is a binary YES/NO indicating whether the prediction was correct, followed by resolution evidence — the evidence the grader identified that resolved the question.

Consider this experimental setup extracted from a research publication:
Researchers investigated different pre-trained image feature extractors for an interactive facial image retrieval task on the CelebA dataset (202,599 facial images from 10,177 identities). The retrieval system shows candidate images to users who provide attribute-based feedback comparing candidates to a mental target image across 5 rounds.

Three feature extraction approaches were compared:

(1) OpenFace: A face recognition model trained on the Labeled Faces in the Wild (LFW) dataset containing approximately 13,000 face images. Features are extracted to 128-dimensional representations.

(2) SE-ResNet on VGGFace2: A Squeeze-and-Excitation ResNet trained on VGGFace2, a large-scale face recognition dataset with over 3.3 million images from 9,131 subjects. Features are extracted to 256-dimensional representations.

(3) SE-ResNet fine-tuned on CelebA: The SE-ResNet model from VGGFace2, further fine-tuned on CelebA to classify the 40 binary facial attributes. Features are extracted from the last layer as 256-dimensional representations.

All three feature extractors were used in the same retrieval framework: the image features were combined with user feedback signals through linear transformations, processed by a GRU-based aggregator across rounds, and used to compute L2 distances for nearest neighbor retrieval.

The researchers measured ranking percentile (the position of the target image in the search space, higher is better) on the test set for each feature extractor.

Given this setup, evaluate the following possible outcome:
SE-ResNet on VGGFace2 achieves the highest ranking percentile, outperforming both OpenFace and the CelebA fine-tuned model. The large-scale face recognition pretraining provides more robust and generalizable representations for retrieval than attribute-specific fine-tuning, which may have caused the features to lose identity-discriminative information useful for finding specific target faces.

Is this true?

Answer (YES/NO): NO